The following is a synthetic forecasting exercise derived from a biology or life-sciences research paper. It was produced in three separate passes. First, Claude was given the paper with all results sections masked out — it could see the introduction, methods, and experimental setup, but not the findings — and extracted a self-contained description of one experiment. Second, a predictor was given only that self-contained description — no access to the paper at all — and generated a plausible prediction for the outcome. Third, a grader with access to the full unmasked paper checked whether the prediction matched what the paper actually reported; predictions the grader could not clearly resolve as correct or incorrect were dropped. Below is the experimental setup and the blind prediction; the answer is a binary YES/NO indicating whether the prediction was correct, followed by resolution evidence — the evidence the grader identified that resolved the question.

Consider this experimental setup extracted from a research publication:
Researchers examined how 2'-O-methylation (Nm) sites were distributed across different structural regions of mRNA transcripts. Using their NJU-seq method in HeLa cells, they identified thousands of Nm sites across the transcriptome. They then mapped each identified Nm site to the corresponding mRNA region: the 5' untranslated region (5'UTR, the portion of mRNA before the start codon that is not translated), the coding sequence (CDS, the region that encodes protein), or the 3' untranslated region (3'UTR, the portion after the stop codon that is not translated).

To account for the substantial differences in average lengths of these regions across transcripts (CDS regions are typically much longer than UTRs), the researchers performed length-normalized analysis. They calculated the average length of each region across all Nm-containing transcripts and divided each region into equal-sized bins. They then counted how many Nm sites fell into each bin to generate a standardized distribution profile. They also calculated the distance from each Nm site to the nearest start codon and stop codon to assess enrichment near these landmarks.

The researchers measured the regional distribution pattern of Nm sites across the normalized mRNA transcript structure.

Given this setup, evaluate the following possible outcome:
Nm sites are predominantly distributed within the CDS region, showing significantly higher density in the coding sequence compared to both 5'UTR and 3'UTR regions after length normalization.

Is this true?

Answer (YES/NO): NO